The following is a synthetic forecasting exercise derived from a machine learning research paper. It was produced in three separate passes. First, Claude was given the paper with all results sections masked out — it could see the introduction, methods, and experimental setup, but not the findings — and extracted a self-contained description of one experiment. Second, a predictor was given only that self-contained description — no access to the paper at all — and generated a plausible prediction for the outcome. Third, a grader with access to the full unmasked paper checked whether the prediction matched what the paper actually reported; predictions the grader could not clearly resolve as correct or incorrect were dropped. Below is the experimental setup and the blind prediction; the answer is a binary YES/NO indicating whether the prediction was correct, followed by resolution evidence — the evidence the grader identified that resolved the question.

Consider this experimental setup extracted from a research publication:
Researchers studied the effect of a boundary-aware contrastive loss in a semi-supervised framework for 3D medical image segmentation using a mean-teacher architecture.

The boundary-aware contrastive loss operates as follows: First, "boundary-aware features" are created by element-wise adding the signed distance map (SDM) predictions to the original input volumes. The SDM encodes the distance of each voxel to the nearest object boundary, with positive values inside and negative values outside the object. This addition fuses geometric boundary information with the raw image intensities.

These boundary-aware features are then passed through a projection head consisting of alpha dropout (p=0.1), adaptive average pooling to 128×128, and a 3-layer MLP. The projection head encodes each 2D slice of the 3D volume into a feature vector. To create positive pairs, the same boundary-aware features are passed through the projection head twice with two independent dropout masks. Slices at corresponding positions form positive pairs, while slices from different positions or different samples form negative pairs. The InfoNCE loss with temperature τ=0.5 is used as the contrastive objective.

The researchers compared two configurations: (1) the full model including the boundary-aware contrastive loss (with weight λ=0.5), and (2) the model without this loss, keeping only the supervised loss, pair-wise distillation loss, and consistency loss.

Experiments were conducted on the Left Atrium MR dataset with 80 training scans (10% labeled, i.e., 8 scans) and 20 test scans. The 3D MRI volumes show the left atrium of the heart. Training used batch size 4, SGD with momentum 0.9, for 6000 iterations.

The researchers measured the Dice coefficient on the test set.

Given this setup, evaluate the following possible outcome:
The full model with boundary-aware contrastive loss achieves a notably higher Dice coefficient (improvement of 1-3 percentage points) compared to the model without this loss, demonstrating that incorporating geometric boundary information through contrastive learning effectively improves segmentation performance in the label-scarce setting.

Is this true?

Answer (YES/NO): NO